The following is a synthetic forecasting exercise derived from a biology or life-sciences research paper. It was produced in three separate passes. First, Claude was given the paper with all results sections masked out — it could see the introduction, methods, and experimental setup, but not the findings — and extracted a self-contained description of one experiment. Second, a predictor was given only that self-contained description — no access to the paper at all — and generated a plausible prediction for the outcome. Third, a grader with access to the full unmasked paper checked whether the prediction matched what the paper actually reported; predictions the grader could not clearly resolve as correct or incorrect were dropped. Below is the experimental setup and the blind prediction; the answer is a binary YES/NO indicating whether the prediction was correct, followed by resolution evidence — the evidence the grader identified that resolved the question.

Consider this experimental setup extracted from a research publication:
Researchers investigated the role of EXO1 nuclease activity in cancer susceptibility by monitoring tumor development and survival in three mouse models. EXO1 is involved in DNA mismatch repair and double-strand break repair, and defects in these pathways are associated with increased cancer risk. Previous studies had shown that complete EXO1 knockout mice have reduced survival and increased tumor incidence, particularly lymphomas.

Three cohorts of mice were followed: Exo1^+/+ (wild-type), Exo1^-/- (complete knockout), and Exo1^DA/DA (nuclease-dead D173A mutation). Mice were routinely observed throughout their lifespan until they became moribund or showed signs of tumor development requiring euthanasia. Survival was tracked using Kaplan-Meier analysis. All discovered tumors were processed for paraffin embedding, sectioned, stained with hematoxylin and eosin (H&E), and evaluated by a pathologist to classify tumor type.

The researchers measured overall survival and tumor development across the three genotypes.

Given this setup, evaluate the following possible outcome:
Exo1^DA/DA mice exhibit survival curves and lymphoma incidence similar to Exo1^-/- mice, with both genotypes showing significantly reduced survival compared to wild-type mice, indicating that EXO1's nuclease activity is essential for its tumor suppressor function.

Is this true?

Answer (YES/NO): YES